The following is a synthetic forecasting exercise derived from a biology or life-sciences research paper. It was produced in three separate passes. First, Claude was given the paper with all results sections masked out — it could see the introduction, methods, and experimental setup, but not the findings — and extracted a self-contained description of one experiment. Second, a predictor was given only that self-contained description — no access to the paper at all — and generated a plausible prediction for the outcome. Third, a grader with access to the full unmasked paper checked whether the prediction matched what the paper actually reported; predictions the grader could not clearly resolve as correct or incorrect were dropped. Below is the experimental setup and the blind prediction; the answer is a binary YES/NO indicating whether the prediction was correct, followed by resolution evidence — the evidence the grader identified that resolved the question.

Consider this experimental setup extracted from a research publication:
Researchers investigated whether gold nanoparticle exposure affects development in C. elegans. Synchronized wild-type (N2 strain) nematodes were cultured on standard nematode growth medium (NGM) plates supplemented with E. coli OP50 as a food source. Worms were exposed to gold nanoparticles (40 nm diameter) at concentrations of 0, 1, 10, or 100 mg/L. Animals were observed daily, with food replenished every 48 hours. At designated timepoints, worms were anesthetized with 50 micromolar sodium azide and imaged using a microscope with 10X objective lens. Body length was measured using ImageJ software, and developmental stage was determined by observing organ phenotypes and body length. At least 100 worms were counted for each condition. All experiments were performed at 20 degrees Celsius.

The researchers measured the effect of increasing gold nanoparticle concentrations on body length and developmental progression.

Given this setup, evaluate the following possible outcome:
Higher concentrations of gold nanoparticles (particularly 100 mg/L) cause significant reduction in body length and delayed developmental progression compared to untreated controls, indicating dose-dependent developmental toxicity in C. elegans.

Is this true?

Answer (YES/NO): YES